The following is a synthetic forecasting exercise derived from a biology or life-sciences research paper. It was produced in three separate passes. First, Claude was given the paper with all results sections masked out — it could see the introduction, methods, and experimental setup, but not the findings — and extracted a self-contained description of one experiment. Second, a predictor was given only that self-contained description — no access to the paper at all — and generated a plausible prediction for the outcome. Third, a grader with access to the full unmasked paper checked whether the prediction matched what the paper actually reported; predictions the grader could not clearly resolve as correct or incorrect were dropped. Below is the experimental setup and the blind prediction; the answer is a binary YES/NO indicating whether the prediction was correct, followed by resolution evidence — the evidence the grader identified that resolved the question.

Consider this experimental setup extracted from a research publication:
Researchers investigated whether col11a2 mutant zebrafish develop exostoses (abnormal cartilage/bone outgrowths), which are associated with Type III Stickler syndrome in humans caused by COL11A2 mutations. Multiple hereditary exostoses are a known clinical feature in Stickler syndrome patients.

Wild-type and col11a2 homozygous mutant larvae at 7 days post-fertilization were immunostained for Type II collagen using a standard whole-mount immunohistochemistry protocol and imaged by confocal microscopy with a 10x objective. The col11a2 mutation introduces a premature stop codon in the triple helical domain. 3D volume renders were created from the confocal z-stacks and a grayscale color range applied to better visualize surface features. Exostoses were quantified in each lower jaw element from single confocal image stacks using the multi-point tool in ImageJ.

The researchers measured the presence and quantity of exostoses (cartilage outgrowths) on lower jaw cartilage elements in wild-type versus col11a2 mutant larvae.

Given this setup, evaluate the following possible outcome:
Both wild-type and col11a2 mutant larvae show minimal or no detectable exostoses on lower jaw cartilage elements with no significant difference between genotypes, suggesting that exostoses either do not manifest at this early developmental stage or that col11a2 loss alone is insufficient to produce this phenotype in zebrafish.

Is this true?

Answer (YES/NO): NO